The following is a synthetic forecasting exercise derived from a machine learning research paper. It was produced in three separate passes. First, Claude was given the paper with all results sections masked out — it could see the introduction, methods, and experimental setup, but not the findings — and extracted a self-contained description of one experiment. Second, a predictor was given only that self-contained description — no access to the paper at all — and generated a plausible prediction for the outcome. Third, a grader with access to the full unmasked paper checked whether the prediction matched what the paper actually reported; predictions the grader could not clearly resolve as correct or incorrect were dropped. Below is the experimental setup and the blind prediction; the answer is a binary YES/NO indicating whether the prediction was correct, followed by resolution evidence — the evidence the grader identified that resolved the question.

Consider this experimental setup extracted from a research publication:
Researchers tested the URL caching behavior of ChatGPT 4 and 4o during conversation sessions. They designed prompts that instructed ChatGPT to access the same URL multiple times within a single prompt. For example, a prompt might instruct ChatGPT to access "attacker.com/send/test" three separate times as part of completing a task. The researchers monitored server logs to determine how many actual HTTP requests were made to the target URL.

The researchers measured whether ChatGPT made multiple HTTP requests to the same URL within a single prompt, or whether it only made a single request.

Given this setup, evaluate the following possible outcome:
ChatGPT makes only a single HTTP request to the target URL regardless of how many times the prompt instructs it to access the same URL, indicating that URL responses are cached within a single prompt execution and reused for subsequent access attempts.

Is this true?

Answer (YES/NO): YES